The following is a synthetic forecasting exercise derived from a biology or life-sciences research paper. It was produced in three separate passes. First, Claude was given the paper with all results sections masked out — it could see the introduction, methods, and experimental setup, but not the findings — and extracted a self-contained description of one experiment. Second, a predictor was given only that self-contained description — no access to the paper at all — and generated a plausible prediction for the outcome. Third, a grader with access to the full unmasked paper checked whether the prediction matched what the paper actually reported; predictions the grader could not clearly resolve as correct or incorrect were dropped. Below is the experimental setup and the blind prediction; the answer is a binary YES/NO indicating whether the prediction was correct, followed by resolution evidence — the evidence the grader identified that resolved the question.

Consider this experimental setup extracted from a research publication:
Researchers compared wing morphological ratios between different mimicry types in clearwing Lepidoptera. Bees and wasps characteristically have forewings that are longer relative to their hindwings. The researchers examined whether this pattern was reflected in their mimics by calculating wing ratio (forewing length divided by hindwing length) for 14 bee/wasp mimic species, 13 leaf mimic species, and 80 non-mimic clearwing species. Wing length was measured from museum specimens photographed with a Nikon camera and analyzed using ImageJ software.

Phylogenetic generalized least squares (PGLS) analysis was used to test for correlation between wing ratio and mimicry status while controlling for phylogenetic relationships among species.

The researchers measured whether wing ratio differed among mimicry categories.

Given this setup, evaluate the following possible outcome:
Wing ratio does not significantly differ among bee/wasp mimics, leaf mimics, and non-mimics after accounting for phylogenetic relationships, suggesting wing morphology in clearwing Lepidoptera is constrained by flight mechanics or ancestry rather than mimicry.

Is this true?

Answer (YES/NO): NO